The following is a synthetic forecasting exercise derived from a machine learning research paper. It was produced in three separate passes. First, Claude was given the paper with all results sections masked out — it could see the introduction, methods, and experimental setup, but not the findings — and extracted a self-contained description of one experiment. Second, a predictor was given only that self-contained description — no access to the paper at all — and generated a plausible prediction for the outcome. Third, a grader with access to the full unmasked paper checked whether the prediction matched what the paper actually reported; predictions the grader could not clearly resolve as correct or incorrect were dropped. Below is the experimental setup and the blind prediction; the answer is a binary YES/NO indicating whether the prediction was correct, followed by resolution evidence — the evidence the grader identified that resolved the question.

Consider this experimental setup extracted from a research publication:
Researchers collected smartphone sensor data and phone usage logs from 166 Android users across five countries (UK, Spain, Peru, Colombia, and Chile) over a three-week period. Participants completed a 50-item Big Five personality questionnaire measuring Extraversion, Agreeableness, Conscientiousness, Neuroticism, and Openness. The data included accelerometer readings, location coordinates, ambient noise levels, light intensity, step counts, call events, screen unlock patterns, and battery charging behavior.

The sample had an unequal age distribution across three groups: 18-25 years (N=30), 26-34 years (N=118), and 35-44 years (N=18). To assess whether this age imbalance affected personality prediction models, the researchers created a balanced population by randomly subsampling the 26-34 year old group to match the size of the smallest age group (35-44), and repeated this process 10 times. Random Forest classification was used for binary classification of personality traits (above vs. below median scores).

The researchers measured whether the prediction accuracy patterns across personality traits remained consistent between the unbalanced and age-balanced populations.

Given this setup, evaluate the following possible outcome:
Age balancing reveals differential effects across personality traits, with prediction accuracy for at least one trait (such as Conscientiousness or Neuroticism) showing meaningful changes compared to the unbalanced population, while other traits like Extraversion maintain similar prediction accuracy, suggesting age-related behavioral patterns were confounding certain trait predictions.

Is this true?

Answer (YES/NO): NO